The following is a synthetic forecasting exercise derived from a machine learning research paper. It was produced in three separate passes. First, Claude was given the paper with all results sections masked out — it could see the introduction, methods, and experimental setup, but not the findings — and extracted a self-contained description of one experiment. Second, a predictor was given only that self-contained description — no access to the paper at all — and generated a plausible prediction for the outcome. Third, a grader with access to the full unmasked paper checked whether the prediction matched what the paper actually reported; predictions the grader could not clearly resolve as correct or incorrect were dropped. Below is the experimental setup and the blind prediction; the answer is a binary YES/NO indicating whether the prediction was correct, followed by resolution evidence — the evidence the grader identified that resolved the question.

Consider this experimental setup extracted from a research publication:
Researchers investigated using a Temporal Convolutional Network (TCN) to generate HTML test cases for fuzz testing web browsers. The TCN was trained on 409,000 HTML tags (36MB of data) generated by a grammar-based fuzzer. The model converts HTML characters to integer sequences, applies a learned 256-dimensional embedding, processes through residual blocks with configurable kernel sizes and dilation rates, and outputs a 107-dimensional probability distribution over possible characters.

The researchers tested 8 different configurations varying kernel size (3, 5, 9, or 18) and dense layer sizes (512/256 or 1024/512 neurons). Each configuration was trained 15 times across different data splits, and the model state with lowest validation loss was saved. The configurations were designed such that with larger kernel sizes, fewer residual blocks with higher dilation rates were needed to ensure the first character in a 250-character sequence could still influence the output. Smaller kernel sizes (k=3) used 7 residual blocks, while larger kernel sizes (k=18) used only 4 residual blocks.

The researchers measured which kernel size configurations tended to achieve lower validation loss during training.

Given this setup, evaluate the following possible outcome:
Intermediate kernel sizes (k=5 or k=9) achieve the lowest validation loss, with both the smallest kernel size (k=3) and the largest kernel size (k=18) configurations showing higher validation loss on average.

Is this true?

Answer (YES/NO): NO